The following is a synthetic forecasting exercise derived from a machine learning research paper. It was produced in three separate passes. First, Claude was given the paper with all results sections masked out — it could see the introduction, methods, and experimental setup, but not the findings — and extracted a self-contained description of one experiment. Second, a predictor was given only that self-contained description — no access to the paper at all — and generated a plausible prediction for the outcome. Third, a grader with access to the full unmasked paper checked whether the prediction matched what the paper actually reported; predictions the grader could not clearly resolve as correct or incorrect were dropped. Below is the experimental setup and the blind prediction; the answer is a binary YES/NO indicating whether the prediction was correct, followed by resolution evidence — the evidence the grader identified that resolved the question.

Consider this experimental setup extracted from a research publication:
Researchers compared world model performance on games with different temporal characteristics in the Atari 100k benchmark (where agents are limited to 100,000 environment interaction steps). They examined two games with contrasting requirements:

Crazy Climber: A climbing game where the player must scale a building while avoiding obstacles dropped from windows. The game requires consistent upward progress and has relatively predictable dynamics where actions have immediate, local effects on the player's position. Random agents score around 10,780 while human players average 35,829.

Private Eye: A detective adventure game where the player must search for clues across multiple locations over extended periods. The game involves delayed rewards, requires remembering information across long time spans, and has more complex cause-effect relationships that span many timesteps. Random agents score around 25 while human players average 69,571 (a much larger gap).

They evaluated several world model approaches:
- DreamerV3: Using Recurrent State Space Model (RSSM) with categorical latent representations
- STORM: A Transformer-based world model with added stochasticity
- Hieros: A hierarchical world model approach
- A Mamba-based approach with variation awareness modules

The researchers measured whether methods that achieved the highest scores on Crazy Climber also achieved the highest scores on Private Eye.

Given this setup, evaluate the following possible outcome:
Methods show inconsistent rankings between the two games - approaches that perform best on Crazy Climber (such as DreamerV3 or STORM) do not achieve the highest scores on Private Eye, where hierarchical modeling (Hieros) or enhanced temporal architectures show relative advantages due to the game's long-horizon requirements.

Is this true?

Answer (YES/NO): NO